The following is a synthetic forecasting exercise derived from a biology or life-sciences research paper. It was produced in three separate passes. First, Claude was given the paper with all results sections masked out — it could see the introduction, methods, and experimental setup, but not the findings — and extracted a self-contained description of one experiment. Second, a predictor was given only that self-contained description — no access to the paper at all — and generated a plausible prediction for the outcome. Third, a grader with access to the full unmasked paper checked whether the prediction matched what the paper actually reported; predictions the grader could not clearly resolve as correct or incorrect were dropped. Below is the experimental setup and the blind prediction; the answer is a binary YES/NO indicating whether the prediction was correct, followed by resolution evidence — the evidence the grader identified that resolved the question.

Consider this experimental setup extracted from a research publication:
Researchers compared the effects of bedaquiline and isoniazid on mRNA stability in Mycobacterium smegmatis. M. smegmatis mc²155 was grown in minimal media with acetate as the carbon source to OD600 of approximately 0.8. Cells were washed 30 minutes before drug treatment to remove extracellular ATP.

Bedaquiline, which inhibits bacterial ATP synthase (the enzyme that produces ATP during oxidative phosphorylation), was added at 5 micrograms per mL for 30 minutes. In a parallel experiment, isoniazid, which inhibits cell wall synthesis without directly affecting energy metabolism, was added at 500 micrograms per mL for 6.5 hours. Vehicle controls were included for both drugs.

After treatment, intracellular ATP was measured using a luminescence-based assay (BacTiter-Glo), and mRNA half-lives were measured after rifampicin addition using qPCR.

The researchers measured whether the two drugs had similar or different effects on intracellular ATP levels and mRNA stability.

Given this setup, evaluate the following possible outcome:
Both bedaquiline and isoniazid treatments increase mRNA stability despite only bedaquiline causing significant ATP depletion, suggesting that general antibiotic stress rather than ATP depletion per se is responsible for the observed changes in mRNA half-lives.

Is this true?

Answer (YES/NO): NO